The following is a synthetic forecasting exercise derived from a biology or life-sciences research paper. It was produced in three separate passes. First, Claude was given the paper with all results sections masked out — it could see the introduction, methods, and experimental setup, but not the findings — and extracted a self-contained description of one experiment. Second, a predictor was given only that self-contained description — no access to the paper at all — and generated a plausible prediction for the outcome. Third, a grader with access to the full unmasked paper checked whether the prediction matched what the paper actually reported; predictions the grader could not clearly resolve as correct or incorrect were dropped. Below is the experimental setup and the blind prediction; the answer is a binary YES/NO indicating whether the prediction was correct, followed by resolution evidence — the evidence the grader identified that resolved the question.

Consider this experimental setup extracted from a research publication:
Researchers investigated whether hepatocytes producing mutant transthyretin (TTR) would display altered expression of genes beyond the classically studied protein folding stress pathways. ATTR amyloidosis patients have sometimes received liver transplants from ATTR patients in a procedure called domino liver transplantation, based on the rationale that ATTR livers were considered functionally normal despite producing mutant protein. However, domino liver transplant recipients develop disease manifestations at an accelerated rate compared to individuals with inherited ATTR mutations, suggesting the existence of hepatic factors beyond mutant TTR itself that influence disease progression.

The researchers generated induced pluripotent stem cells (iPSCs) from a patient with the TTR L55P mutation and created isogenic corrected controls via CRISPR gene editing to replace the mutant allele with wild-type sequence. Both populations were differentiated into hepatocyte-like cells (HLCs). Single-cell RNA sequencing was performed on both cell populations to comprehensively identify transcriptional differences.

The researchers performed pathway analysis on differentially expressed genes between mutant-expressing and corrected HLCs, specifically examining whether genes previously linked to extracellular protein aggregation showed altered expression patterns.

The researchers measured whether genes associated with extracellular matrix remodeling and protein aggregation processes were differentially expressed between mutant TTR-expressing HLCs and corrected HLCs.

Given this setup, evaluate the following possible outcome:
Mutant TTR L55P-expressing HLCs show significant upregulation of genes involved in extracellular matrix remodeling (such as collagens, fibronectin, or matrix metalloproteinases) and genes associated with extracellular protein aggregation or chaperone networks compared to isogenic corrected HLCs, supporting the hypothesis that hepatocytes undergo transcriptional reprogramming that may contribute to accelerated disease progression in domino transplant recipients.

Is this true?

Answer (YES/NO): NO